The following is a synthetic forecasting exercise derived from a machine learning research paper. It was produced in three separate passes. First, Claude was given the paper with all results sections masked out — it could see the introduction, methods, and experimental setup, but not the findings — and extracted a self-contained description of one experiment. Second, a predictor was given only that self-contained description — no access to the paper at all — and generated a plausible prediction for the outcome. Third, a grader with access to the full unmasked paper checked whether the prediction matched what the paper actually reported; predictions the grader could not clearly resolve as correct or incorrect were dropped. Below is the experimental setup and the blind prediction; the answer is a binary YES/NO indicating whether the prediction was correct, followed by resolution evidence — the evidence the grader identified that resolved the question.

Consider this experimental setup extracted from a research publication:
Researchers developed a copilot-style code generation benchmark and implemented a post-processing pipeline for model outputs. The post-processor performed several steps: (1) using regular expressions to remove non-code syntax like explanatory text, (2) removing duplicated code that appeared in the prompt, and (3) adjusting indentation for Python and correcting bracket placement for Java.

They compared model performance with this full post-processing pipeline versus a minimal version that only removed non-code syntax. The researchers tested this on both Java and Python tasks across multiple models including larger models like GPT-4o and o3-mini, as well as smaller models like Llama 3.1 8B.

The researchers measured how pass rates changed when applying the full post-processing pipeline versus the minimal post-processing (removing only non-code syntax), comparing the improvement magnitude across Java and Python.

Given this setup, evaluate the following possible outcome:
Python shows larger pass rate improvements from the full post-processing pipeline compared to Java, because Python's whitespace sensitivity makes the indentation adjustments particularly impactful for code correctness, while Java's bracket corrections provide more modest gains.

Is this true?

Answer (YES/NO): NO